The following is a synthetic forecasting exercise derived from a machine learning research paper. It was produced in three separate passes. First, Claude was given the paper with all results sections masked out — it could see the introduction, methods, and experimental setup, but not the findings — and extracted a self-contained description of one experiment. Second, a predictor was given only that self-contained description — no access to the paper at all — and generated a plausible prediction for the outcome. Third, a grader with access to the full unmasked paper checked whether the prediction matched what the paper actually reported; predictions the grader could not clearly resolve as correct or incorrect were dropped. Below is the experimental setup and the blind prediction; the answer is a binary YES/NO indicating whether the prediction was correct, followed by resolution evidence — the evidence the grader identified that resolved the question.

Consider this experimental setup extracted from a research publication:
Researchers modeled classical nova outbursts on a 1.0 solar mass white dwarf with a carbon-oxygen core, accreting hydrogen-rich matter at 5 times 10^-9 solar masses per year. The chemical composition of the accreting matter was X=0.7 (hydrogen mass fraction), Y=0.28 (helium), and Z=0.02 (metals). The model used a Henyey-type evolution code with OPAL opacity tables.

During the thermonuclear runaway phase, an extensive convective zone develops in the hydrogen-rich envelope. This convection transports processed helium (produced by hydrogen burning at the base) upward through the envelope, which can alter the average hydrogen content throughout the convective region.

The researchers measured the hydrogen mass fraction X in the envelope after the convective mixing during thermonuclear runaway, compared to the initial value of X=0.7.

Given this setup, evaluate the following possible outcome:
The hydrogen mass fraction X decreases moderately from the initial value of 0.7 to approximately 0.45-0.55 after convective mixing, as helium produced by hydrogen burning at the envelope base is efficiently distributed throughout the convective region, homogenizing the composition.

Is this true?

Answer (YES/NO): NO